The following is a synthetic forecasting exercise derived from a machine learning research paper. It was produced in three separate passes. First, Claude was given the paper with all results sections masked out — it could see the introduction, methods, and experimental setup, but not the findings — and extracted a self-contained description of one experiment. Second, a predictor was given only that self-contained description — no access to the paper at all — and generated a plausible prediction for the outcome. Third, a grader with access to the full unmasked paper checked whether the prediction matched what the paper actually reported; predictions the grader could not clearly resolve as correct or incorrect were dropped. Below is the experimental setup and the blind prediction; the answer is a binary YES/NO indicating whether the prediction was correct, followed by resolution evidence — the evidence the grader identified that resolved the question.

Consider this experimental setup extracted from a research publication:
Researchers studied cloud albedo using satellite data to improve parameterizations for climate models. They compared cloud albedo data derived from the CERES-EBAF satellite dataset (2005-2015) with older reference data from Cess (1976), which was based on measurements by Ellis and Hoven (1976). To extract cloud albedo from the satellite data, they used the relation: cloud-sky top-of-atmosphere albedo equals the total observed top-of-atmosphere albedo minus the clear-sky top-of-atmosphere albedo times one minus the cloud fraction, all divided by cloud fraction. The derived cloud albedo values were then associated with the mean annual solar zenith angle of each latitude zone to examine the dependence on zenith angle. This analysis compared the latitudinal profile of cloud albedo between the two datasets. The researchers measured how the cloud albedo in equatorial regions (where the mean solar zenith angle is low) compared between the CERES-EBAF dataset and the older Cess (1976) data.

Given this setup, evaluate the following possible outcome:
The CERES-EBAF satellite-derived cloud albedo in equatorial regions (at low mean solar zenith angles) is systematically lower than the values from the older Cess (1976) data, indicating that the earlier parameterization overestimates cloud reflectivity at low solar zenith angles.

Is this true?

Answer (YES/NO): YES